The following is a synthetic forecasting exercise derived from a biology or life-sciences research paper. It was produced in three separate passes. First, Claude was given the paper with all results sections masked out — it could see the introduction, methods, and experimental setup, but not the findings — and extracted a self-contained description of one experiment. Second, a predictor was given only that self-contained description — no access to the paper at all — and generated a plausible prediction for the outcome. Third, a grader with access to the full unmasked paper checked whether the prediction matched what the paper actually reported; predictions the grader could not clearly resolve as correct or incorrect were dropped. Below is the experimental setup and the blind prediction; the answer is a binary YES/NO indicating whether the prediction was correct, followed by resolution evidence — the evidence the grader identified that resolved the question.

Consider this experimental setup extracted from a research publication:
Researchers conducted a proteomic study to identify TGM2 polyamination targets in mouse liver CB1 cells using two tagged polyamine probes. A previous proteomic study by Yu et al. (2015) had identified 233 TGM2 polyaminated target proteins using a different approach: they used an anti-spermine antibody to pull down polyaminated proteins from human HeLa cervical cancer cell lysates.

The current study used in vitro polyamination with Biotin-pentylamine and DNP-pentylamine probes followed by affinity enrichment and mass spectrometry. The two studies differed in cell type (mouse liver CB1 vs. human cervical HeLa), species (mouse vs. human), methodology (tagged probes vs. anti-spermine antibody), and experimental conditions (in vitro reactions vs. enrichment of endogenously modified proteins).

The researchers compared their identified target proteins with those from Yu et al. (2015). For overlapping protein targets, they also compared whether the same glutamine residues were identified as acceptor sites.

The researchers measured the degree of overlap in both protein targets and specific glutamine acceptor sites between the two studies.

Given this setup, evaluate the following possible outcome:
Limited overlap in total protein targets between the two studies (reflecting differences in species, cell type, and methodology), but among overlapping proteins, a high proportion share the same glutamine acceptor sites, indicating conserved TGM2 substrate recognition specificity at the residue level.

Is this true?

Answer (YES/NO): NO